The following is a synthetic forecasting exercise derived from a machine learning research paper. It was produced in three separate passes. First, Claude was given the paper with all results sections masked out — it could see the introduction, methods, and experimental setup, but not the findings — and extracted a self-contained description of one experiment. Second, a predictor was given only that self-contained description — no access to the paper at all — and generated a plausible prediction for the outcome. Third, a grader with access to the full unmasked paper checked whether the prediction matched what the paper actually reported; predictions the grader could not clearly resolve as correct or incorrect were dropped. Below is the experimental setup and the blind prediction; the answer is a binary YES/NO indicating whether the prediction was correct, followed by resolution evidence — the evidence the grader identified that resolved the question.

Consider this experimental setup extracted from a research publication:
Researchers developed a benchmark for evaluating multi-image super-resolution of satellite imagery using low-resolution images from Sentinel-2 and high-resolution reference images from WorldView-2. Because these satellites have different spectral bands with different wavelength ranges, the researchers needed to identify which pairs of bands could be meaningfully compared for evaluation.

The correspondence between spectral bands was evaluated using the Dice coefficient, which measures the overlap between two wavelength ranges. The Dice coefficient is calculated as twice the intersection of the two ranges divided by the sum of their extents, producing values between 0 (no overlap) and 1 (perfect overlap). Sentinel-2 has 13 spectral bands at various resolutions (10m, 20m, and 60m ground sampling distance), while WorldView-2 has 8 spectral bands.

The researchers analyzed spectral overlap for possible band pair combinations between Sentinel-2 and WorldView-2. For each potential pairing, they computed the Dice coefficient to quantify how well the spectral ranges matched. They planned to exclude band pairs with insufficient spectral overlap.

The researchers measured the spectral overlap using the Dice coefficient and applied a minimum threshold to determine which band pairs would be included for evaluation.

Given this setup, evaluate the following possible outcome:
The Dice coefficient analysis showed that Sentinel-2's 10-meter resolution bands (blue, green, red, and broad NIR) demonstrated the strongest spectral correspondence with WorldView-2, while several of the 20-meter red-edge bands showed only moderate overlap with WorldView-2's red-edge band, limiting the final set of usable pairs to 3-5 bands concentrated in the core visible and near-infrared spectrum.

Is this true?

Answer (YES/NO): NO